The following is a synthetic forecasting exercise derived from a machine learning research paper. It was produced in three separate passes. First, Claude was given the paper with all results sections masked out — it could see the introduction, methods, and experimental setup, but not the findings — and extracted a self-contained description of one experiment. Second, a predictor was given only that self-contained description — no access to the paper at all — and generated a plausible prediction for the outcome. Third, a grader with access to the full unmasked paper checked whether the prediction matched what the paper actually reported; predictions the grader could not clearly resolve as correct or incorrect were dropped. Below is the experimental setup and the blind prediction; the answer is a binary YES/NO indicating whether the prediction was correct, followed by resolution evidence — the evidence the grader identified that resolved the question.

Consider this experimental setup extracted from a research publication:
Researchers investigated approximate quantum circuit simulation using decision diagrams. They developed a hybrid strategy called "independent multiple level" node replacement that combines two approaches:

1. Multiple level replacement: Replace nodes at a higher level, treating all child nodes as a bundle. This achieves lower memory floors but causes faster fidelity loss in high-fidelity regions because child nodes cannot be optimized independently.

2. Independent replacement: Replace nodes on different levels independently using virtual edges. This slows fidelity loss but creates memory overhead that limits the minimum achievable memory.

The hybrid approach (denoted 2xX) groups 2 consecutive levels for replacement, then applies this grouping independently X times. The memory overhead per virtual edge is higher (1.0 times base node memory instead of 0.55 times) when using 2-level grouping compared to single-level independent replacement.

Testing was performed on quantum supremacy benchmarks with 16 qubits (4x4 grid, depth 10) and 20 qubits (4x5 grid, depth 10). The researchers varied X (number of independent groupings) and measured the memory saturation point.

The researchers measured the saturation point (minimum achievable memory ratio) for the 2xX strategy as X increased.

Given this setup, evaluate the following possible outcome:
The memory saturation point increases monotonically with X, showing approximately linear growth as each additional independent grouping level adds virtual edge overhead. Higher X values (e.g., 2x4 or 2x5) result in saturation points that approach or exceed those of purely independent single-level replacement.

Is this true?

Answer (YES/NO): NO